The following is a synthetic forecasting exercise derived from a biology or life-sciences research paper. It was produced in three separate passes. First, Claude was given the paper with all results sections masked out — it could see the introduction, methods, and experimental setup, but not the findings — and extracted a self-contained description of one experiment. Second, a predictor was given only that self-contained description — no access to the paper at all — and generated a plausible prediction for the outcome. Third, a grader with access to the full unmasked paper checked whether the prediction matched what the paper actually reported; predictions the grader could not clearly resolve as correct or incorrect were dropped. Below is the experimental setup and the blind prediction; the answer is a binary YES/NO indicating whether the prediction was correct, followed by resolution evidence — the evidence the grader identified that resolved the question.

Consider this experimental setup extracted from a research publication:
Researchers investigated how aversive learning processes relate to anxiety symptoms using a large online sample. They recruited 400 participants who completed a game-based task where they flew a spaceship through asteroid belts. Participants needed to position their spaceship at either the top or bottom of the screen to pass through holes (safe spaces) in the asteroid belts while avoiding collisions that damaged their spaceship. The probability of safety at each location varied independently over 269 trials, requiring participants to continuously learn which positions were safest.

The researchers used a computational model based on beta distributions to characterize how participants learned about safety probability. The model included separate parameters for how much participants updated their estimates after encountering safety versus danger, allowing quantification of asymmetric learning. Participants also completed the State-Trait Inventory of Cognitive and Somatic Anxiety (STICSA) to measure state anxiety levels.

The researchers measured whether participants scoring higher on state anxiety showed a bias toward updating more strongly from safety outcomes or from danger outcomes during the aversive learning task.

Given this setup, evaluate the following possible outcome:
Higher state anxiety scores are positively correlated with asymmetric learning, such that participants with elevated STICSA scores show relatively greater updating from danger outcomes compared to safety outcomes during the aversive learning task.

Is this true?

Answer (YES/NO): NO